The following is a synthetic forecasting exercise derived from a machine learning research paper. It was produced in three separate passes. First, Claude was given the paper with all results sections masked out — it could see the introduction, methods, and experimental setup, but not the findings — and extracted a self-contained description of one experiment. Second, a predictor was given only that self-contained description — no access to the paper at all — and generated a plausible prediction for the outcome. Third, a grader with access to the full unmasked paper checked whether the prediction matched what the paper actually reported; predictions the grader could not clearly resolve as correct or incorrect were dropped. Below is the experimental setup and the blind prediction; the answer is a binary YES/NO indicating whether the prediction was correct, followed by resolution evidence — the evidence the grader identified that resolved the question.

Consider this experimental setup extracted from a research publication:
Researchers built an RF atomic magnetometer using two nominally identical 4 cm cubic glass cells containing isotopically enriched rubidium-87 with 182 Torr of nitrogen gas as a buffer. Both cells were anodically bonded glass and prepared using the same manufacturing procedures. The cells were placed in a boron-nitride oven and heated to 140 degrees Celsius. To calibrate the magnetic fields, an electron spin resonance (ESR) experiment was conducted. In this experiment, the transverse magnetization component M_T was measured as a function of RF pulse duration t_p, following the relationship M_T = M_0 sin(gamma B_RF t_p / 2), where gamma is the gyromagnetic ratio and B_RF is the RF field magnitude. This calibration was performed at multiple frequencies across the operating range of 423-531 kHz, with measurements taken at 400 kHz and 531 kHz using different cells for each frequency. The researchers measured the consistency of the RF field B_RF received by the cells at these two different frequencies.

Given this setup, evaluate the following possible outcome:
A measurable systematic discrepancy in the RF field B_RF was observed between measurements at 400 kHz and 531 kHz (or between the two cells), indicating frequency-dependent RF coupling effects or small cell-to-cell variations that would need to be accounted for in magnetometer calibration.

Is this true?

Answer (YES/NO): NO